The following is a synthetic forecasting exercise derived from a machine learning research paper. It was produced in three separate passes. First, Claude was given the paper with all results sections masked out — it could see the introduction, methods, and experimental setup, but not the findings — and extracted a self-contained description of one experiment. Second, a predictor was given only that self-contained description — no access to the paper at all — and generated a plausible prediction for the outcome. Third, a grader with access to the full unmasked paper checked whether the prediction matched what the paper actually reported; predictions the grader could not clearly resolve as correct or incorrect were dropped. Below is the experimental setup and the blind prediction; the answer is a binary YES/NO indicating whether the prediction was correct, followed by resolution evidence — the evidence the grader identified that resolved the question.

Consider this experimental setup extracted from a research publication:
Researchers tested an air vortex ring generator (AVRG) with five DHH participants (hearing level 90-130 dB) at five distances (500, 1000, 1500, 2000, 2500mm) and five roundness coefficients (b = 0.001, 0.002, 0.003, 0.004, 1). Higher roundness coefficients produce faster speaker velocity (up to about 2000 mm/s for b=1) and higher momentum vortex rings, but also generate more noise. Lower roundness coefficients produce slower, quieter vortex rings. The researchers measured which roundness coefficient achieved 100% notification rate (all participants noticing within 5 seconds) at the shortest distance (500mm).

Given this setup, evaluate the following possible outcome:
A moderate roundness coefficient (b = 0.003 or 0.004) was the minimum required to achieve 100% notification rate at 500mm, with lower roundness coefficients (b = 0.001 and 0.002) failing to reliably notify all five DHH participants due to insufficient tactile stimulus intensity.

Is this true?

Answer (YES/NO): NO